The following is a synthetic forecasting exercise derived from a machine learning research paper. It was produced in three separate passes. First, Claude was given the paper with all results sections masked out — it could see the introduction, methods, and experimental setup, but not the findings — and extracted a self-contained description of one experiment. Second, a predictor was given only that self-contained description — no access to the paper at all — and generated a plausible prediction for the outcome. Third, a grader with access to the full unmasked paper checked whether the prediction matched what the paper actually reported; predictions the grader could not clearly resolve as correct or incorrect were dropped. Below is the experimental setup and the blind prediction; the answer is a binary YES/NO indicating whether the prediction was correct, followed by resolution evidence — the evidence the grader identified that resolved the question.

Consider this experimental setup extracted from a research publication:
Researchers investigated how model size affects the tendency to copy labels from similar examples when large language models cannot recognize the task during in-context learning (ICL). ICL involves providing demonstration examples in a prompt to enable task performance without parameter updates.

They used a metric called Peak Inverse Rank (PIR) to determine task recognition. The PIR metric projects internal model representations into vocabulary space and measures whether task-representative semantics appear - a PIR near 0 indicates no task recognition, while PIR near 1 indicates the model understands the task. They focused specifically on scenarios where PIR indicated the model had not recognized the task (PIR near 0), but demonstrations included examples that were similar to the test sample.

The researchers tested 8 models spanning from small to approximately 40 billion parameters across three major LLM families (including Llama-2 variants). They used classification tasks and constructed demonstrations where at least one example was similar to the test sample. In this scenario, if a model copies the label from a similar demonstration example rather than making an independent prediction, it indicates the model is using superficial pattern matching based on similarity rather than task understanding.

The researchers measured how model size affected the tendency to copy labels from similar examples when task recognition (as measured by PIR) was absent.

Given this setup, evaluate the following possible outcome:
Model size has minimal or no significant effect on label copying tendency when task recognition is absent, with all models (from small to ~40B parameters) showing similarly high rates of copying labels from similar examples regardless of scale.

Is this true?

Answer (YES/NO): NO